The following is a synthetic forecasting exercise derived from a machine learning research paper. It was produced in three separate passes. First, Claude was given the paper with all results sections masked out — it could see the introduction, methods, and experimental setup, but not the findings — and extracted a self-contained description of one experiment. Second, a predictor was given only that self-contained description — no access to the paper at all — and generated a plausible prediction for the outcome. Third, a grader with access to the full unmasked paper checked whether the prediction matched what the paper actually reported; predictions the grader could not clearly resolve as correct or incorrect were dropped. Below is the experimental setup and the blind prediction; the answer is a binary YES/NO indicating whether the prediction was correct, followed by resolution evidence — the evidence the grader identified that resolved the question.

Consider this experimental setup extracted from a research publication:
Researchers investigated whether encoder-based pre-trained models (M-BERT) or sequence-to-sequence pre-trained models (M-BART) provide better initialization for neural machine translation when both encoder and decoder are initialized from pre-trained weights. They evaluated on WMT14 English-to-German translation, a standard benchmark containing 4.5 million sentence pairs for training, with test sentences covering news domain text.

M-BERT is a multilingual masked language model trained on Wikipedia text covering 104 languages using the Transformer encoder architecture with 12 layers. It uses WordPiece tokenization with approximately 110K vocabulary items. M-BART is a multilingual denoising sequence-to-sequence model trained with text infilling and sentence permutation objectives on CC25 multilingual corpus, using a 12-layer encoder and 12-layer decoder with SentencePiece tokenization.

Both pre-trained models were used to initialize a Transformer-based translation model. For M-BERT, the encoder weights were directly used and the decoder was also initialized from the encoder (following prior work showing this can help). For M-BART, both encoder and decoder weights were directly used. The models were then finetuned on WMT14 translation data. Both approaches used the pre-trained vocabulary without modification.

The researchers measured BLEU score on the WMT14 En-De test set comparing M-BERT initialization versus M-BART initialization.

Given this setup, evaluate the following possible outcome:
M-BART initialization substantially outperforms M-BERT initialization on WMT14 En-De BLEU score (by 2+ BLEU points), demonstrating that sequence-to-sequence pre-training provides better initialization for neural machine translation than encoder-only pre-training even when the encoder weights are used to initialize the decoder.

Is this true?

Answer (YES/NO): NO